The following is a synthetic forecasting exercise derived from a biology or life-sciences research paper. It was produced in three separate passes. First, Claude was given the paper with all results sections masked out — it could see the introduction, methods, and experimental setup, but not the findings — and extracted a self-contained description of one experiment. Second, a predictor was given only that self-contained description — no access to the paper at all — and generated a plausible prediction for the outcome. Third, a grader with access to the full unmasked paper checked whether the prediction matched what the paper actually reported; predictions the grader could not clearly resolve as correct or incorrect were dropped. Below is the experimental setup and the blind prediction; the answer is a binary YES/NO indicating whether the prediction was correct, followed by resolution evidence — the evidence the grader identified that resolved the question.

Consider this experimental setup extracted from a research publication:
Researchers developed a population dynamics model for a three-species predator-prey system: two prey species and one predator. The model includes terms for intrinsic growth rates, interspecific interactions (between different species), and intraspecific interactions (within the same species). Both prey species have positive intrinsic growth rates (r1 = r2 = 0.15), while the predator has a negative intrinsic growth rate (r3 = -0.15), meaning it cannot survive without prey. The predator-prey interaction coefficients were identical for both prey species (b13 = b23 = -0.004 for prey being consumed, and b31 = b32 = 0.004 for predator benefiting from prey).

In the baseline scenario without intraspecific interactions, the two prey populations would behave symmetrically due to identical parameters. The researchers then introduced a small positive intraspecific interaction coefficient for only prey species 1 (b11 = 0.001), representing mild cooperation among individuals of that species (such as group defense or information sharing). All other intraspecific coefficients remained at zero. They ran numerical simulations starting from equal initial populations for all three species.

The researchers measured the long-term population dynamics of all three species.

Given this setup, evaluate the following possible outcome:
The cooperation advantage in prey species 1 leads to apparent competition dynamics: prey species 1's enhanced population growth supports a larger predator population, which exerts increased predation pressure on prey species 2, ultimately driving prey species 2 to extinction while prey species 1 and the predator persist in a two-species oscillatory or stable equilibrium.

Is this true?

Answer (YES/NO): YES